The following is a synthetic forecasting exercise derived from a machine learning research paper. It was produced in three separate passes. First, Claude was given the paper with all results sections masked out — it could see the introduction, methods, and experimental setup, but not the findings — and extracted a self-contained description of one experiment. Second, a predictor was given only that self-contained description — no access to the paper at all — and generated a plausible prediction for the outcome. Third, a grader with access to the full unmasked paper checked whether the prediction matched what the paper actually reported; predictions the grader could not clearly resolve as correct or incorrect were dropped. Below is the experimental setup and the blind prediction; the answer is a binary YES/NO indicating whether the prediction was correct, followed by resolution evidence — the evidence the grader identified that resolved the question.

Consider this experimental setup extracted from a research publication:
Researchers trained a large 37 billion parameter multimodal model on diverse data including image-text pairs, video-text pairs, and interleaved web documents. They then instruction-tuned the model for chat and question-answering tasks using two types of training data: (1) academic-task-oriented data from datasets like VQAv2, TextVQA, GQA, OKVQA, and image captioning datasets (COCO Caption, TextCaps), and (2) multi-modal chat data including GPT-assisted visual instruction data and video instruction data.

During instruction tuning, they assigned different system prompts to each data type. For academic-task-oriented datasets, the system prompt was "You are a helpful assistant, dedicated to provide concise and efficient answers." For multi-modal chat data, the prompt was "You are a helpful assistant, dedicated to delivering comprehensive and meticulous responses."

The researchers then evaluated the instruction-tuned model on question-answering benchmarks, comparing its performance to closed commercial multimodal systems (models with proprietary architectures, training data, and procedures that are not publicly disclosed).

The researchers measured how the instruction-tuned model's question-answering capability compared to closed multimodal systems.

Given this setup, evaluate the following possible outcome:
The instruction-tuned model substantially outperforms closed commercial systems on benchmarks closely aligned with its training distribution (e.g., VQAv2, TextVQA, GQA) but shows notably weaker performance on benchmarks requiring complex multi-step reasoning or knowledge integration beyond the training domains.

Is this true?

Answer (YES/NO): NO